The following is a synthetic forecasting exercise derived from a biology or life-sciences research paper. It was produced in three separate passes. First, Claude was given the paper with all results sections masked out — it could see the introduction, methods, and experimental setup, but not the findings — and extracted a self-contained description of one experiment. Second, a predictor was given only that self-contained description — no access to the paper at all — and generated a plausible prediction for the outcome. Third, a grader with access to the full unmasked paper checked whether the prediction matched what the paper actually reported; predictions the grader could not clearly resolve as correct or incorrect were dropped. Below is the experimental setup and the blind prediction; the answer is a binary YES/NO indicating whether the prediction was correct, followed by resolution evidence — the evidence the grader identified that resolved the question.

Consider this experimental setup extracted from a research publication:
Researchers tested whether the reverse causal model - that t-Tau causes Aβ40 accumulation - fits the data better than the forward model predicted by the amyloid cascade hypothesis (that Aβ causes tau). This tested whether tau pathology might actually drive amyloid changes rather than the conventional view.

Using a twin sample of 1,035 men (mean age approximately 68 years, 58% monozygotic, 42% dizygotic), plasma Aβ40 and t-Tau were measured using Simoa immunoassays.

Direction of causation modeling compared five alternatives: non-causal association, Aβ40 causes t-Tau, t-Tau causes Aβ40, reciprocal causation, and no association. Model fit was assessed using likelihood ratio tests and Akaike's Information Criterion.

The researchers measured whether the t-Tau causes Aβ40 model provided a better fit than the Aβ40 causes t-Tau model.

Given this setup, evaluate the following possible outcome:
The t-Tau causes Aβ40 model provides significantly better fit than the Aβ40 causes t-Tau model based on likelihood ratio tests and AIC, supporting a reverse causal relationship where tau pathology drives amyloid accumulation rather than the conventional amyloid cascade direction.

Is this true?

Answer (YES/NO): NO